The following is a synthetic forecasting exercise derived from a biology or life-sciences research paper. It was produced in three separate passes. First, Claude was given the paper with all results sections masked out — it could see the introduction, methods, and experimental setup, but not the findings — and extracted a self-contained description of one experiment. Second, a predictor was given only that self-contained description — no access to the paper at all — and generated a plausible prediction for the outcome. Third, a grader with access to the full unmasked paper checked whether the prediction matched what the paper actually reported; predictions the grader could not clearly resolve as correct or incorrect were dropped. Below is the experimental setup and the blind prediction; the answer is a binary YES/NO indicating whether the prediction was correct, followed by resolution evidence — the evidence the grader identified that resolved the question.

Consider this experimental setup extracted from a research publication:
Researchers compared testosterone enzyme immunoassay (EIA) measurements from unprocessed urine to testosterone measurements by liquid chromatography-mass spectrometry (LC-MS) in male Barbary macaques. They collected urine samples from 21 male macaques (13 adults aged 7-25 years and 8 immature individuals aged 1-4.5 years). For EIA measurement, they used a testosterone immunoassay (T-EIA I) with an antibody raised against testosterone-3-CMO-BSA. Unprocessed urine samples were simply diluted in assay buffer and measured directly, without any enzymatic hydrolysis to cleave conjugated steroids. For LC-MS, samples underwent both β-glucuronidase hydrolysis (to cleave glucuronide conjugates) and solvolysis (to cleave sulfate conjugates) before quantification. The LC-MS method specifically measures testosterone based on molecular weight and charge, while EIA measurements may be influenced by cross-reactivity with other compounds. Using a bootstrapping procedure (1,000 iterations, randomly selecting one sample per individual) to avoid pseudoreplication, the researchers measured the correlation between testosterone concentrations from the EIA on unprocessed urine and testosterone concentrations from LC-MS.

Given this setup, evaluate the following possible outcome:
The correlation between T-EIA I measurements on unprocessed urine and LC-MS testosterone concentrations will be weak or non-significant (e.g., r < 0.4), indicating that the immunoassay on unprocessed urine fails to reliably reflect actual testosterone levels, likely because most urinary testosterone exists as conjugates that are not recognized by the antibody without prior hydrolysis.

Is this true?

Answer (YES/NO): YES